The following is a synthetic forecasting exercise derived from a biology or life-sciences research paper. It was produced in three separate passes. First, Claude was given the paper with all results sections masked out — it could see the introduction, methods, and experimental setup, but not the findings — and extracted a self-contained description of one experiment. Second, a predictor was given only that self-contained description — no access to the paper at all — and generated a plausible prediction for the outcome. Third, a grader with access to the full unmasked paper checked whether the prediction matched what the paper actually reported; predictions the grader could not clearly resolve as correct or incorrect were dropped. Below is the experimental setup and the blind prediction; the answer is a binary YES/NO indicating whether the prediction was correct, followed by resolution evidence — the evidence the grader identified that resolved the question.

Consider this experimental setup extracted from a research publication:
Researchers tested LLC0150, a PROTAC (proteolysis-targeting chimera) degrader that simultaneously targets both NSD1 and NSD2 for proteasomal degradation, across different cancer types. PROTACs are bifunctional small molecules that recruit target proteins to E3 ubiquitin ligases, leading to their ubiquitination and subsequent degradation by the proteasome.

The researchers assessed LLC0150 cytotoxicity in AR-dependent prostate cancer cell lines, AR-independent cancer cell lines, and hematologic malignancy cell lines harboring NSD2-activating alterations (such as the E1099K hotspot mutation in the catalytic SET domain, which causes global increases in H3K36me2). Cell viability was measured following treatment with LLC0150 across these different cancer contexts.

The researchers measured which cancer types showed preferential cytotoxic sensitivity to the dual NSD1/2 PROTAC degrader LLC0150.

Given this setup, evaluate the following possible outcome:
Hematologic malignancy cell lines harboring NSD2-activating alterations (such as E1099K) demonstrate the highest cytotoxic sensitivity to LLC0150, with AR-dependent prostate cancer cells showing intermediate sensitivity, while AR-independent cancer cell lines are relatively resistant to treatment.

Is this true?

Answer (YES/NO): YES